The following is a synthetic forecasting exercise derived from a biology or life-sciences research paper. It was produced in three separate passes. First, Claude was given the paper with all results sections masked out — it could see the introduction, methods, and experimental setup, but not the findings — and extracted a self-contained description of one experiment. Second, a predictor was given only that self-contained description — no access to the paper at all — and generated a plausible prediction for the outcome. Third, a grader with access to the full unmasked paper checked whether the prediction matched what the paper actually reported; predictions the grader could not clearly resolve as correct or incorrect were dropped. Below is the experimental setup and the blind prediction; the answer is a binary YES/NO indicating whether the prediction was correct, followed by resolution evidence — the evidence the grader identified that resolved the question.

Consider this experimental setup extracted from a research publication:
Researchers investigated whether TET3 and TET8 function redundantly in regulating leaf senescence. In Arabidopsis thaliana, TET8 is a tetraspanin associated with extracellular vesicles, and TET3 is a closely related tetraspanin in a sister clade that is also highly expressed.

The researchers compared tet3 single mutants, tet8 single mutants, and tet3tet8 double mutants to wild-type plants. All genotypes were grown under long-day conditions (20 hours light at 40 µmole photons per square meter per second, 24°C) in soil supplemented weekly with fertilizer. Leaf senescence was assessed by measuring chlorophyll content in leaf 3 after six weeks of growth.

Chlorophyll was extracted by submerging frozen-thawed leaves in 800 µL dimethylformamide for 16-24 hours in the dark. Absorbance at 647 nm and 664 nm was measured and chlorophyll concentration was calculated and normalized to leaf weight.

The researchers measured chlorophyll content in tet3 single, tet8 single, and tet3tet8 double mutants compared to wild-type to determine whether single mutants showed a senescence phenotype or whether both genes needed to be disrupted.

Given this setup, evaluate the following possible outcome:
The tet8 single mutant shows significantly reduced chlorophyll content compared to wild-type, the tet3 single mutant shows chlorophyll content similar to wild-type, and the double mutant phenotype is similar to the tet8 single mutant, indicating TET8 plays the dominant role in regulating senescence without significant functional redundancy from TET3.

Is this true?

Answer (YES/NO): NO